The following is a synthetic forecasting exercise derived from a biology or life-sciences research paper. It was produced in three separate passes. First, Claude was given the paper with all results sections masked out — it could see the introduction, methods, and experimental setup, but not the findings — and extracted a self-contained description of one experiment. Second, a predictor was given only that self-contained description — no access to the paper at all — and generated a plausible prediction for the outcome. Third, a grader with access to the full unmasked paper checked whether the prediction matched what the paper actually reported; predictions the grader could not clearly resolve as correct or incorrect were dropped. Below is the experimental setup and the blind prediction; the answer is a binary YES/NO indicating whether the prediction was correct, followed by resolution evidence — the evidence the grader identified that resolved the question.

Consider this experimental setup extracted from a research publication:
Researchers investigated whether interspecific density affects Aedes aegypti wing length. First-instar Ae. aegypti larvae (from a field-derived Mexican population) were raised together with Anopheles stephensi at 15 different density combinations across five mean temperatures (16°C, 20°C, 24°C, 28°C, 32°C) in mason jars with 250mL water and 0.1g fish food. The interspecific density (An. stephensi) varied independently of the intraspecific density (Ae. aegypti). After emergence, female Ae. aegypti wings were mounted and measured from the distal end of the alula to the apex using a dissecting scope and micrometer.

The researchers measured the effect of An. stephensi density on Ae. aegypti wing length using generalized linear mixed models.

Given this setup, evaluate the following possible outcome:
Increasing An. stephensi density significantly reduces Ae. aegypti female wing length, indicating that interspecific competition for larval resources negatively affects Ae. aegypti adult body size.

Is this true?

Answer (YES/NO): NO